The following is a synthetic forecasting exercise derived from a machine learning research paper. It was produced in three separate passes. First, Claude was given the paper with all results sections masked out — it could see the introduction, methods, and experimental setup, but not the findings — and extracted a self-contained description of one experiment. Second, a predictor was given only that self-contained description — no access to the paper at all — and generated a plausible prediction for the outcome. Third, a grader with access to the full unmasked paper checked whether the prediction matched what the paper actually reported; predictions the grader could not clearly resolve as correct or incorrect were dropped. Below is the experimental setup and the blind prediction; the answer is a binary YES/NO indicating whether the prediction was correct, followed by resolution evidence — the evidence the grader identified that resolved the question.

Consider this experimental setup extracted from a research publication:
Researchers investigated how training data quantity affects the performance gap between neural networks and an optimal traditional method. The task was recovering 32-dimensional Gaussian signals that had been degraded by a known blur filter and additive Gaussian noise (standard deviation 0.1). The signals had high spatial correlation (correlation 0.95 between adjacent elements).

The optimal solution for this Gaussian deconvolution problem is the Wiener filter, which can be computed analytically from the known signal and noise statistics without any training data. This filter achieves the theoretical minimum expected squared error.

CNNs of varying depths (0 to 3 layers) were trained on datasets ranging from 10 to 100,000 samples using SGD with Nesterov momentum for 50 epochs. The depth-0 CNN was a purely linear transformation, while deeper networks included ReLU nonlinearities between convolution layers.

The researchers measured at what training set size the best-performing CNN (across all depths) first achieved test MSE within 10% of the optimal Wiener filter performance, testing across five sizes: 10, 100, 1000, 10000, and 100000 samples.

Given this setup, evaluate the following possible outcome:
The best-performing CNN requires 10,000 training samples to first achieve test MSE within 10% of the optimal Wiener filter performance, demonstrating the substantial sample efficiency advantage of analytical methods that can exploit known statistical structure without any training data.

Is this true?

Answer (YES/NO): NO